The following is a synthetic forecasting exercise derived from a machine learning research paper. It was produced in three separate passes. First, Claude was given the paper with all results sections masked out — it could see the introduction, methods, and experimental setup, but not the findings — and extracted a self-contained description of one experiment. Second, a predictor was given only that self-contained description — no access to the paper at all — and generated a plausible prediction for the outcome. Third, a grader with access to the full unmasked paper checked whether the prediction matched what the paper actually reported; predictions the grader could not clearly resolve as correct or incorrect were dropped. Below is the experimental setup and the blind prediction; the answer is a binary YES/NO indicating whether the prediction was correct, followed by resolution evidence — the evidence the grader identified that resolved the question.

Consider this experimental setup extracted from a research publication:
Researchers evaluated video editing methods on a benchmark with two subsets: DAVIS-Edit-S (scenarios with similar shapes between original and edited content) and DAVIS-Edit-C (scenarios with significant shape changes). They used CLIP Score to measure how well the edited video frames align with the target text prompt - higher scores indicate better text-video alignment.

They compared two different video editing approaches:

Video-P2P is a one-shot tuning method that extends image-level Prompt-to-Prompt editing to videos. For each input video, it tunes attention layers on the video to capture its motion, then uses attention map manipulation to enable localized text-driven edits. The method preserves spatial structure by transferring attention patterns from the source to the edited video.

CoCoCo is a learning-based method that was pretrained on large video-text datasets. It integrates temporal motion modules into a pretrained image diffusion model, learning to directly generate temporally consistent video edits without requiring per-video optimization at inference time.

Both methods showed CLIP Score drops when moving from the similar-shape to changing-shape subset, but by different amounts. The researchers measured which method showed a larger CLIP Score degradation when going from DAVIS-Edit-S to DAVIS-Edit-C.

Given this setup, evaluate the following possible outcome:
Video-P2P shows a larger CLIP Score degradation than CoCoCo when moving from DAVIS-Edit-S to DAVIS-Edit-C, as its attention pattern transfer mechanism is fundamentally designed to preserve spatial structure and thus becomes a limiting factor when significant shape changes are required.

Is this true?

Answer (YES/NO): NO